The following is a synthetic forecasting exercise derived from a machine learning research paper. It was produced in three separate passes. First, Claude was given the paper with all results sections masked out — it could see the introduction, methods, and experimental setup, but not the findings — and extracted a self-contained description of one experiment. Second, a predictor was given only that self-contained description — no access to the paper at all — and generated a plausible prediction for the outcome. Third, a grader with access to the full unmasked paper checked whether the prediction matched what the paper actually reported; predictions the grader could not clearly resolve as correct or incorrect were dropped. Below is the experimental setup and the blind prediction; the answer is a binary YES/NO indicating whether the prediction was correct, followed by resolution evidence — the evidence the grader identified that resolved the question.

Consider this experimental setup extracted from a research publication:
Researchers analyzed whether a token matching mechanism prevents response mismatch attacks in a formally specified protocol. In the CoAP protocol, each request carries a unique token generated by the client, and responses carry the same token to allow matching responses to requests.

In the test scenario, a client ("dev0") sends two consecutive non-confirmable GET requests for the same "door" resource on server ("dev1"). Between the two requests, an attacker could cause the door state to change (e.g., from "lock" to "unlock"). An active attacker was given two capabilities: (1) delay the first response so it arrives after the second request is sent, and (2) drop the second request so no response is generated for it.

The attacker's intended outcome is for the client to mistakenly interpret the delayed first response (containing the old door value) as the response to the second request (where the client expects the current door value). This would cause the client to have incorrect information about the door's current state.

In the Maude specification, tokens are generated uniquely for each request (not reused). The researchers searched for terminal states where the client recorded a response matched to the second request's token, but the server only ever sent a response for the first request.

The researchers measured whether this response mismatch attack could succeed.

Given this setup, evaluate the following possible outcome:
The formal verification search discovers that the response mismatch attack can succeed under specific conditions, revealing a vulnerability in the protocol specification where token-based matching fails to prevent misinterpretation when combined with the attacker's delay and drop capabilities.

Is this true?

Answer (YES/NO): NO